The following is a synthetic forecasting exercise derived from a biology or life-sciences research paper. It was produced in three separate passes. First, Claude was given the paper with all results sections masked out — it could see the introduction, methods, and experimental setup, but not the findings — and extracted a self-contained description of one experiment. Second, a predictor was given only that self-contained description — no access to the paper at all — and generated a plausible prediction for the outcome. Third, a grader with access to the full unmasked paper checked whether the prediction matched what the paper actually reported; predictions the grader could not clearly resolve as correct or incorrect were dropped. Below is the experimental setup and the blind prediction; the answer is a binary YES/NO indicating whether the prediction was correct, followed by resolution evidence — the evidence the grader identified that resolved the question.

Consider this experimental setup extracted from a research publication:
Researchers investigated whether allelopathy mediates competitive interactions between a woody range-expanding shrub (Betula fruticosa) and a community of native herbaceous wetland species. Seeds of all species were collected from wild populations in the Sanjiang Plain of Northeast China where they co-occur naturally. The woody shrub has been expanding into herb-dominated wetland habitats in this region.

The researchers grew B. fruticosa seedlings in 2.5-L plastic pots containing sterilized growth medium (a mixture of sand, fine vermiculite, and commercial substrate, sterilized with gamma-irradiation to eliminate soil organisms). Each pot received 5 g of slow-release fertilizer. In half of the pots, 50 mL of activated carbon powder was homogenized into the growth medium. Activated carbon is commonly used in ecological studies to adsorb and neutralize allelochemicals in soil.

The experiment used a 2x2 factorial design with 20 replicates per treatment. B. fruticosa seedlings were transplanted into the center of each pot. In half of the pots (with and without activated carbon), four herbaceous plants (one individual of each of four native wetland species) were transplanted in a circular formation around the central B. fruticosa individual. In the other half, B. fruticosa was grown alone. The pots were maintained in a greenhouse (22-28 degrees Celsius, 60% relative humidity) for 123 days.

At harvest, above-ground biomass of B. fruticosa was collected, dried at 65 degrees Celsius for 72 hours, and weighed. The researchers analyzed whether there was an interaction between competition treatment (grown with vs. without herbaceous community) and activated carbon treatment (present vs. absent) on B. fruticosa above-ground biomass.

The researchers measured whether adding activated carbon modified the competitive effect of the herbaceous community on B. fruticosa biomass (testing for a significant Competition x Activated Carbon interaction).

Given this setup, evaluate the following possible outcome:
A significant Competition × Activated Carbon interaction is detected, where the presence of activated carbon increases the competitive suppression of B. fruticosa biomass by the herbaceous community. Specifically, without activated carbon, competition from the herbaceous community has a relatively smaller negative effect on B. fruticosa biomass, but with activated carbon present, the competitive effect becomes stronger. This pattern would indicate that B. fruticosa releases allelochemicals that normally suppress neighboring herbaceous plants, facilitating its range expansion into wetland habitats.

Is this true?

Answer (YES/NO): NO